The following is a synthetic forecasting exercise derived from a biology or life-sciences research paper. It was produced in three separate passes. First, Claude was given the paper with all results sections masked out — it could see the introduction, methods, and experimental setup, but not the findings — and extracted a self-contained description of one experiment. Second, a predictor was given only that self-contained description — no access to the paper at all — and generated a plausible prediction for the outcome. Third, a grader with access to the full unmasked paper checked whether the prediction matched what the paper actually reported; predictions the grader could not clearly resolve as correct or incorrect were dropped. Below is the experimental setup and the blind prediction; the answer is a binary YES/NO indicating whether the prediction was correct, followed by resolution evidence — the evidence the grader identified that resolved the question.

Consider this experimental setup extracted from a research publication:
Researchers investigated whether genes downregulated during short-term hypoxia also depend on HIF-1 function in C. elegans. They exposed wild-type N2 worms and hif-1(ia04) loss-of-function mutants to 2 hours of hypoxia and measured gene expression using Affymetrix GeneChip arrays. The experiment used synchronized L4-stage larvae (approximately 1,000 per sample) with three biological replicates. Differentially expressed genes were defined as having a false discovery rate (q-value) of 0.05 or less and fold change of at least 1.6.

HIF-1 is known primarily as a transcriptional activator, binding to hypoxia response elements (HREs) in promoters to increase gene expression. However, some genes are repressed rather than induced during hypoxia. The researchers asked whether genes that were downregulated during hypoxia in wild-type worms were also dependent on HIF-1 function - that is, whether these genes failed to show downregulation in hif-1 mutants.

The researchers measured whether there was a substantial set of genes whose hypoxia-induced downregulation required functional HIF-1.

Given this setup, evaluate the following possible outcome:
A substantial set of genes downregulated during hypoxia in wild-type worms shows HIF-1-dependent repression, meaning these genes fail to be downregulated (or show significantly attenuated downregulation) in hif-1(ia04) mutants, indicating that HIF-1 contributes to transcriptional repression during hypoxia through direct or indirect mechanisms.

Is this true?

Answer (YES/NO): YES